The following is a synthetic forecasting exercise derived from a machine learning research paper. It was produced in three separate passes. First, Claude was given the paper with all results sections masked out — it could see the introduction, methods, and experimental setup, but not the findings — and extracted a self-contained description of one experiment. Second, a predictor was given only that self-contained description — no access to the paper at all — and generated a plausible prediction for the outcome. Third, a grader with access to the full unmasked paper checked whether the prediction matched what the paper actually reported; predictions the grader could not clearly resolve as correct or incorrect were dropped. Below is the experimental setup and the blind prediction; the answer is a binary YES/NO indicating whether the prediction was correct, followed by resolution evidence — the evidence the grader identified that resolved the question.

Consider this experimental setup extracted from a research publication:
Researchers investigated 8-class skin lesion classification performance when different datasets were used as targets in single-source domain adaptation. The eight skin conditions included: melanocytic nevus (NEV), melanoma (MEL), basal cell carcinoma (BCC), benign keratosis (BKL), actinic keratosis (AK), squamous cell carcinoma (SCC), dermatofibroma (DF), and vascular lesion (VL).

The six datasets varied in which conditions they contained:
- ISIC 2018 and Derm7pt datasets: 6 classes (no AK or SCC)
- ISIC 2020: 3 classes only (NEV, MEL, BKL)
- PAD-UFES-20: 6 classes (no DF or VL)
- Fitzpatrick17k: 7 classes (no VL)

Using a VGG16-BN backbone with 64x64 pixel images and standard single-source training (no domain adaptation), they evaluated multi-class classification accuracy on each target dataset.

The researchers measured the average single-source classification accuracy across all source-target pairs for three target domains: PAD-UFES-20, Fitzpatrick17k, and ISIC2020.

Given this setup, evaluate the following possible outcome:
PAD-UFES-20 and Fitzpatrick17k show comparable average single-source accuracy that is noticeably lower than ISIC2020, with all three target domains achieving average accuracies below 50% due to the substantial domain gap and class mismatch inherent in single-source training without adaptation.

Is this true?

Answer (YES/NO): NO